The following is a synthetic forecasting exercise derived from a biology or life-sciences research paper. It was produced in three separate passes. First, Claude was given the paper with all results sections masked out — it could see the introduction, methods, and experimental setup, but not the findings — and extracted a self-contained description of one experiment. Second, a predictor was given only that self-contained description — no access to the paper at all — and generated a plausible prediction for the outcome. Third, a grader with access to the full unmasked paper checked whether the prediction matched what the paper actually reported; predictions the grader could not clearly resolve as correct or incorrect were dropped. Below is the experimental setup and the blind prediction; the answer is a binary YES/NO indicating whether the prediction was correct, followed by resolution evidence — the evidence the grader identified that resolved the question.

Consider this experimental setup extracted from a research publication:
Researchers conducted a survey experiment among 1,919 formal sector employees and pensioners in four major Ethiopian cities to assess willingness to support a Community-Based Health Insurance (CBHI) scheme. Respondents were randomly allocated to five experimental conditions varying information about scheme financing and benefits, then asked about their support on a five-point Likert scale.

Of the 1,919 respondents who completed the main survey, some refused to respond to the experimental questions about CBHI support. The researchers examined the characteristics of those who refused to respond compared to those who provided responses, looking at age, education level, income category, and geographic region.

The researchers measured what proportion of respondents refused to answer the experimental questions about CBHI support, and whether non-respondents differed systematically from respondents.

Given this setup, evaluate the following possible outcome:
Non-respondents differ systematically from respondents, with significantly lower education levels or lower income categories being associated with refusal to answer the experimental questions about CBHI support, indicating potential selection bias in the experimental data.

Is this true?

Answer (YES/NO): YES